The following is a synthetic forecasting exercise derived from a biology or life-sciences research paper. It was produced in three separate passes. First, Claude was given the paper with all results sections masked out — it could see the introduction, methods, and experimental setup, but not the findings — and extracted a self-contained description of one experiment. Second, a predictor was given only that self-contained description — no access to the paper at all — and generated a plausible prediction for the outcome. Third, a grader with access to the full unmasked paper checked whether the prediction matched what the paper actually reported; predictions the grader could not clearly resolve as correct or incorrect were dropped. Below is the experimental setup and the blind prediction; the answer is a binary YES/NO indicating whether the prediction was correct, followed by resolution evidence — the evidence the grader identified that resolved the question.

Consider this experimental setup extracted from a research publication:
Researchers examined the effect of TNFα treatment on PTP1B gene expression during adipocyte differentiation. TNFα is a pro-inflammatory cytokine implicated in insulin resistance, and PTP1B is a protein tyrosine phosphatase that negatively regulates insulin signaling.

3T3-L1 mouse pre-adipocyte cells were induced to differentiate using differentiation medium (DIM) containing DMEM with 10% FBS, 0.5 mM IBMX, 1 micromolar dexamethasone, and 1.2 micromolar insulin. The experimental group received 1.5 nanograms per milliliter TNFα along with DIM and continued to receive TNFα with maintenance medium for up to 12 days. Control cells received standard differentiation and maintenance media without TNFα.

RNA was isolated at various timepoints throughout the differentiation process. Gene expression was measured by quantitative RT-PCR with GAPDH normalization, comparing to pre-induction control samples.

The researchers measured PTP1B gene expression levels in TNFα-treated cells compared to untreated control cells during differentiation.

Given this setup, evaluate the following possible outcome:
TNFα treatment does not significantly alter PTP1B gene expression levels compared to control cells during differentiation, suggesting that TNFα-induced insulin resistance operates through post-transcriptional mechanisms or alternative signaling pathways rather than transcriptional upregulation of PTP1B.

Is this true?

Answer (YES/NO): NO